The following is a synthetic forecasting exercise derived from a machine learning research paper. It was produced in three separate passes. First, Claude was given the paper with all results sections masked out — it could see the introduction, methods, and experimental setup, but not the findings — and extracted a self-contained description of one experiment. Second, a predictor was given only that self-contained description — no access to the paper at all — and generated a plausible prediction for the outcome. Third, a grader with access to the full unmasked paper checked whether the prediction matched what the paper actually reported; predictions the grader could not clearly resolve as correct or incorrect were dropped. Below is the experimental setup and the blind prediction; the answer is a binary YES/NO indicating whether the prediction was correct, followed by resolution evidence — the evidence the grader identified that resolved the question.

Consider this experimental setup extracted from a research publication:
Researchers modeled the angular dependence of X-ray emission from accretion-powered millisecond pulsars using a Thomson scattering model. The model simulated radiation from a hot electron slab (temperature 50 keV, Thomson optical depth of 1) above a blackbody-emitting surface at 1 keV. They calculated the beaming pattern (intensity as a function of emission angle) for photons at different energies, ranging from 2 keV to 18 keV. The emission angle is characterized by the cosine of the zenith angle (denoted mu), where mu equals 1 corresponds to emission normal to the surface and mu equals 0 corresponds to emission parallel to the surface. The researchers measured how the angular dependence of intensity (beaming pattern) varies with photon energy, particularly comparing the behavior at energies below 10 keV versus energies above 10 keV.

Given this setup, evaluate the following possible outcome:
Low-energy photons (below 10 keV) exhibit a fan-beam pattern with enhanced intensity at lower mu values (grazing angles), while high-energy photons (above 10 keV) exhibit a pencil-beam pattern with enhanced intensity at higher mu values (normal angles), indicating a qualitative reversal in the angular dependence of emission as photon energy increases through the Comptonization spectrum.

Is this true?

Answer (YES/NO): NO